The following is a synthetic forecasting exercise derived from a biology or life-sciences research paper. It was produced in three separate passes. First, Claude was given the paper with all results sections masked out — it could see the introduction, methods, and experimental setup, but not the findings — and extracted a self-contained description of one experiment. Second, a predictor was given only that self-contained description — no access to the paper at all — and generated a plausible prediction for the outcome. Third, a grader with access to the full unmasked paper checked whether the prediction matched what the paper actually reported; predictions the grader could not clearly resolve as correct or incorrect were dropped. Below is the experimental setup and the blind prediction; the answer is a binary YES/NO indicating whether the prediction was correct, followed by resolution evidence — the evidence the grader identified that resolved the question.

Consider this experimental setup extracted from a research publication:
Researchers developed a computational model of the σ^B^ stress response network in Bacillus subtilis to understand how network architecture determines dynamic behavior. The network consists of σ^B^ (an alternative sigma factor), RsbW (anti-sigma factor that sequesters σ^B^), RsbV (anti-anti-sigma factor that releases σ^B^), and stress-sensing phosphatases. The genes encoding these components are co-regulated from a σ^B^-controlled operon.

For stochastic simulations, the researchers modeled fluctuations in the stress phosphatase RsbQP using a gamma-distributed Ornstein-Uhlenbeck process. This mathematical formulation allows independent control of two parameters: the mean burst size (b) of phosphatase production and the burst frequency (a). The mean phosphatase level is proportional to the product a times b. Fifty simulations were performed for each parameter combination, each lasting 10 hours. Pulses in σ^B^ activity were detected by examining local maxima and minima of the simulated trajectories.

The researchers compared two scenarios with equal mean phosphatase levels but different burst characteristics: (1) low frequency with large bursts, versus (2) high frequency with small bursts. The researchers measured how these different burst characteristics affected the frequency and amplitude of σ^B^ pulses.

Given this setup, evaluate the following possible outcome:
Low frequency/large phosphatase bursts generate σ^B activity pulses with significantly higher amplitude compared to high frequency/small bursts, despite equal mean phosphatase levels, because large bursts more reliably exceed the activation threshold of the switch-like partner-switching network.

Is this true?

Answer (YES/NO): YES